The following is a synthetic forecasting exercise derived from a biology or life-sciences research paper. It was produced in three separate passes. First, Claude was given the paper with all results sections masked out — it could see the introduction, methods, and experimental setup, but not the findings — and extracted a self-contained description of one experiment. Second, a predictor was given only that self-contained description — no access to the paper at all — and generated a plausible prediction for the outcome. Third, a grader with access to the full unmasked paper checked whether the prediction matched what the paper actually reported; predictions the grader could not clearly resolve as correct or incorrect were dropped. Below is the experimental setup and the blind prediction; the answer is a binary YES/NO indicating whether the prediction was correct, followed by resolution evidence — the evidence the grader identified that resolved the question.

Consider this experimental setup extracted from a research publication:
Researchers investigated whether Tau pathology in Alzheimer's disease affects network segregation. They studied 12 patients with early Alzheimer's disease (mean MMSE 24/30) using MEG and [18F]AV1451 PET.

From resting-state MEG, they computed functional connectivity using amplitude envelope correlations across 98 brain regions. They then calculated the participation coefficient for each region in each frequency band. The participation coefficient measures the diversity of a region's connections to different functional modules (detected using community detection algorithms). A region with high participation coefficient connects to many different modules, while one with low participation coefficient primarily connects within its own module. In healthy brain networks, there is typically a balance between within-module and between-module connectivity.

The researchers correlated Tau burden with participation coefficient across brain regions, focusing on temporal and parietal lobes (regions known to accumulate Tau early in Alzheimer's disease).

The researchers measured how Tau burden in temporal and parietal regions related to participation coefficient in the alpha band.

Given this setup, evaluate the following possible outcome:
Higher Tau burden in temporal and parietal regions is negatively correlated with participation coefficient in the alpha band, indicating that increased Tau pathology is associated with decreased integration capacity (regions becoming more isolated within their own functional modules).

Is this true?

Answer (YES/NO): NO